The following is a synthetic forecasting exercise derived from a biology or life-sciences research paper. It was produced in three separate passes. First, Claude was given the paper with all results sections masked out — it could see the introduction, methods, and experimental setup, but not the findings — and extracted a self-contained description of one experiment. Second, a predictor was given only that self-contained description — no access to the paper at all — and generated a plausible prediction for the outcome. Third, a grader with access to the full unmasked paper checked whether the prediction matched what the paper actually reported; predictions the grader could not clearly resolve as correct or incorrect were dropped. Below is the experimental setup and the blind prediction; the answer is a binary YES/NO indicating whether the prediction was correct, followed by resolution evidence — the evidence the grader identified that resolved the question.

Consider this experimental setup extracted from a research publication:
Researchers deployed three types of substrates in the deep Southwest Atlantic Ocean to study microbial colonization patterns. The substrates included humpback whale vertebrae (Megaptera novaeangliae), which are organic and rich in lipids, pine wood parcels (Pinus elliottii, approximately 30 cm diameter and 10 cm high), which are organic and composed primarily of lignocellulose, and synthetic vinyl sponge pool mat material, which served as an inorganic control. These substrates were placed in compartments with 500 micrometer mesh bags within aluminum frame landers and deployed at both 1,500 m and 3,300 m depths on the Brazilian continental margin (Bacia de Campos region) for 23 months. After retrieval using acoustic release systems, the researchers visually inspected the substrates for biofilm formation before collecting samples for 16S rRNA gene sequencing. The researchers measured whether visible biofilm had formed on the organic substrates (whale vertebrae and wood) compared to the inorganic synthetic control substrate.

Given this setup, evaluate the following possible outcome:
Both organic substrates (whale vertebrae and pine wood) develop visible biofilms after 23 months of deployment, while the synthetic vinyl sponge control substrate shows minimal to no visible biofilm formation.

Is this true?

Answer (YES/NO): YES